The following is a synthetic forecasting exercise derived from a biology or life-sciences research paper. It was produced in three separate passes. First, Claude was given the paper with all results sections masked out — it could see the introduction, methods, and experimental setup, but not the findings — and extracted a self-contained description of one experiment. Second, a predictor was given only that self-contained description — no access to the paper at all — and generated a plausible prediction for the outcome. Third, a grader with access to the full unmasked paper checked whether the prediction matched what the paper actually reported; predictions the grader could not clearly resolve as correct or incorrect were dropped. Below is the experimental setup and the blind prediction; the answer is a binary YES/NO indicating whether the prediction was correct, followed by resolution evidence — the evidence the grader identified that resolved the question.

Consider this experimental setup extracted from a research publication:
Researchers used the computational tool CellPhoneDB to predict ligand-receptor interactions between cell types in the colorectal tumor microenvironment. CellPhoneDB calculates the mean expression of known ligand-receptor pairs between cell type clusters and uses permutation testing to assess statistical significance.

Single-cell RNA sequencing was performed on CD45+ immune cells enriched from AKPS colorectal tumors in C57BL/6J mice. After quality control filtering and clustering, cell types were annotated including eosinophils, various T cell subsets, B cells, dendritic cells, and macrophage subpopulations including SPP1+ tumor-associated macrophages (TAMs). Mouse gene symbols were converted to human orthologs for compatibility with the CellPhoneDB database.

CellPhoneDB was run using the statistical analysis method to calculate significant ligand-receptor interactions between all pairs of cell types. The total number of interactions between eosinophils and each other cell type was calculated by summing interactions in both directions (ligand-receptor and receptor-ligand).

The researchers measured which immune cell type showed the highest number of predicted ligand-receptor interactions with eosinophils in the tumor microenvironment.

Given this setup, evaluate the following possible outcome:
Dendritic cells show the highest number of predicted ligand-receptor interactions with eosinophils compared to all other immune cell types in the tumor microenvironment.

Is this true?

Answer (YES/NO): NO